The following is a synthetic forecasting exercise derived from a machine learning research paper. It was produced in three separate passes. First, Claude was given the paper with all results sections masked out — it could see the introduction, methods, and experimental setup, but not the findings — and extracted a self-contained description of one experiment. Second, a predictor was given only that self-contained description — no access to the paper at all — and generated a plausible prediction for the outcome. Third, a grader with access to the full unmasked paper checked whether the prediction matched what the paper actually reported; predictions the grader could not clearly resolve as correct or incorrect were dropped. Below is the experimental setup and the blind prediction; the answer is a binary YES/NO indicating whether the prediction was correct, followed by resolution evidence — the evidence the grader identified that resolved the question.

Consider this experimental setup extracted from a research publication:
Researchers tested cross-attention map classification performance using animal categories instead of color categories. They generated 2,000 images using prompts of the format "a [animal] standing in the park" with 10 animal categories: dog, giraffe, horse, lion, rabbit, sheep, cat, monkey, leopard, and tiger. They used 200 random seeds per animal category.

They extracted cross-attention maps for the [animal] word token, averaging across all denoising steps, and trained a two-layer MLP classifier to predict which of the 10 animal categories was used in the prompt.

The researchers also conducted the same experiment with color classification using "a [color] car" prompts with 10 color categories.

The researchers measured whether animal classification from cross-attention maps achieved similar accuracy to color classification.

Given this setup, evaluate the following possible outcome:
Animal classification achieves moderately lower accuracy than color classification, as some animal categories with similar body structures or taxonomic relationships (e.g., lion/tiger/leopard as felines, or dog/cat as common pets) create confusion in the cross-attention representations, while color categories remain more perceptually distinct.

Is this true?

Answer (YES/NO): NO